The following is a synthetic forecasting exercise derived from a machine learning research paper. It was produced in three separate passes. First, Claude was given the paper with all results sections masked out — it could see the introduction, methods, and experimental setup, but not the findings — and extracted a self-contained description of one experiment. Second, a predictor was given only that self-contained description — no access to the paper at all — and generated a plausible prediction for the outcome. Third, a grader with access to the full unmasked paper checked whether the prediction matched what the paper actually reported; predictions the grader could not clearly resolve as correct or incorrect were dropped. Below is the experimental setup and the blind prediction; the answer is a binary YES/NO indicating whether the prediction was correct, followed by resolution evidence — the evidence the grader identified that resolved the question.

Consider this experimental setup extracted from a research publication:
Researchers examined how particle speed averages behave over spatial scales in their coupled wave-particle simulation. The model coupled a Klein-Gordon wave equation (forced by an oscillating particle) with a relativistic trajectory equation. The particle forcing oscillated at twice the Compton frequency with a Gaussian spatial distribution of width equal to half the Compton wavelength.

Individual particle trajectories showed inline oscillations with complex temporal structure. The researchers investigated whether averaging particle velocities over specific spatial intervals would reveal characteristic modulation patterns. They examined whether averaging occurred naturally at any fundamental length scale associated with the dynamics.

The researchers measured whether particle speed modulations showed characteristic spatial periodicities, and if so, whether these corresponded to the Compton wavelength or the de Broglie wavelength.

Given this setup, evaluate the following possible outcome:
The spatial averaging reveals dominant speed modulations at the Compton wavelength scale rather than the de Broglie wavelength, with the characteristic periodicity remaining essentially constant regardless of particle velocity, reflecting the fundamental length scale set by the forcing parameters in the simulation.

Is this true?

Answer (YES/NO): NO